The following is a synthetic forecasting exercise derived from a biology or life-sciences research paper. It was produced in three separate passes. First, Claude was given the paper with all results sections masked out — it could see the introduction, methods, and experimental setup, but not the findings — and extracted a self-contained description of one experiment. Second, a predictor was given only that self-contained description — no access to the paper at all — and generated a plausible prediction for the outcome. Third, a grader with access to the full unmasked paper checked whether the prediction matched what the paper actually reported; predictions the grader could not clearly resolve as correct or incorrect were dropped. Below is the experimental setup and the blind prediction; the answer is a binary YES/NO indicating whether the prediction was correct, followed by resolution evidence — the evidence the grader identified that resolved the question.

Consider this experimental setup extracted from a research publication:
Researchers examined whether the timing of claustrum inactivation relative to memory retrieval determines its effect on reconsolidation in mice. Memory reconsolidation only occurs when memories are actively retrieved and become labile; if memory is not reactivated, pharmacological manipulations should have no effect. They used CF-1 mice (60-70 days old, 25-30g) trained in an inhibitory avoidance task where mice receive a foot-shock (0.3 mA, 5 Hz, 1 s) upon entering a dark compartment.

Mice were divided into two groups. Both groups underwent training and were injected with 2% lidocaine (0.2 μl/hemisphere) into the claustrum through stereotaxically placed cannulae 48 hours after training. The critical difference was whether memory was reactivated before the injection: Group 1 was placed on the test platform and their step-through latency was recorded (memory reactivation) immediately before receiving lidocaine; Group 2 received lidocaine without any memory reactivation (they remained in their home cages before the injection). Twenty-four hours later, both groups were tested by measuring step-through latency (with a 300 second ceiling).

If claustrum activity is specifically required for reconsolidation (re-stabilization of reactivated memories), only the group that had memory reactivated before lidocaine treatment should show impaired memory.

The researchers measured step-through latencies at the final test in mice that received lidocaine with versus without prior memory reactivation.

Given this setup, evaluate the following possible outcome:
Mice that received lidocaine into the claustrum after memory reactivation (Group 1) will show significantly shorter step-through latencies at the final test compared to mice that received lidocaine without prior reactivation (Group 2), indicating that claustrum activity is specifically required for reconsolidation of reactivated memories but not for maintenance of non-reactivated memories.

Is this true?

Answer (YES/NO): YES